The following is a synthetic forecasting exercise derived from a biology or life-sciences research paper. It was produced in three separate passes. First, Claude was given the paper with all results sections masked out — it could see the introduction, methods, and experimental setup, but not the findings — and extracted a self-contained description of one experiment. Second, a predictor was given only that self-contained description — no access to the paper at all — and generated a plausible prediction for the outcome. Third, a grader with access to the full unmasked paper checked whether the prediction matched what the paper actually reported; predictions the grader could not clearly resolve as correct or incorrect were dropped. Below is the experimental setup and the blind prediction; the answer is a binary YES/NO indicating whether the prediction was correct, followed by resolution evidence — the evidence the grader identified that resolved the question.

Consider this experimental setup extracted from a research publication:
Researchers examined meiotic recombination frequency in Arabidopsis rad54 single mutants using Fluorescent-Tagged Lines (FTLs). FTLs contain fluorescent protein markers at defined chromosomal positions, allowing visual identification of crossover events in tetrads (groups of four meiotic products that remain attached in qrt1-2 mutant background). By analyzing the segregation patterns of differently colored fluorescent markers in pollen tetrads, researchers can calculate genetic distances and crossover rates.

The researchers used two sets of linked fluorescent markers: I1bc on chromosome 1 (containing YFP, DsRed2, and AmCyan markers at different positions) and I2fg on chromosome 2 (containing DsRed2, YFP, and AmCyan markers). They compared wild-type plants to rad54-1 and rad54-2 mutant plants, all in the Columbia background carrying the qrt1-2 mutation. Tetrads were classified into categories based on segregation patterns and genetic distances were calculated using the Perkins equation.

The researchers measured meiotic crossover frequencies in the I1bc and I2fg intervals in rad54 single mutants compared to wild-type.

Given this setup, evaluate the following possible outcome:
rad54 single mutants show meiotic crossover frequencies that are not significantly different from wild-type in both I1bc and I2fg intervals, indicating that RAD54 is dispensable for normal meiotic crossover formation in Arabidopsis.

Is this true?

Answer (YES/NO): YES